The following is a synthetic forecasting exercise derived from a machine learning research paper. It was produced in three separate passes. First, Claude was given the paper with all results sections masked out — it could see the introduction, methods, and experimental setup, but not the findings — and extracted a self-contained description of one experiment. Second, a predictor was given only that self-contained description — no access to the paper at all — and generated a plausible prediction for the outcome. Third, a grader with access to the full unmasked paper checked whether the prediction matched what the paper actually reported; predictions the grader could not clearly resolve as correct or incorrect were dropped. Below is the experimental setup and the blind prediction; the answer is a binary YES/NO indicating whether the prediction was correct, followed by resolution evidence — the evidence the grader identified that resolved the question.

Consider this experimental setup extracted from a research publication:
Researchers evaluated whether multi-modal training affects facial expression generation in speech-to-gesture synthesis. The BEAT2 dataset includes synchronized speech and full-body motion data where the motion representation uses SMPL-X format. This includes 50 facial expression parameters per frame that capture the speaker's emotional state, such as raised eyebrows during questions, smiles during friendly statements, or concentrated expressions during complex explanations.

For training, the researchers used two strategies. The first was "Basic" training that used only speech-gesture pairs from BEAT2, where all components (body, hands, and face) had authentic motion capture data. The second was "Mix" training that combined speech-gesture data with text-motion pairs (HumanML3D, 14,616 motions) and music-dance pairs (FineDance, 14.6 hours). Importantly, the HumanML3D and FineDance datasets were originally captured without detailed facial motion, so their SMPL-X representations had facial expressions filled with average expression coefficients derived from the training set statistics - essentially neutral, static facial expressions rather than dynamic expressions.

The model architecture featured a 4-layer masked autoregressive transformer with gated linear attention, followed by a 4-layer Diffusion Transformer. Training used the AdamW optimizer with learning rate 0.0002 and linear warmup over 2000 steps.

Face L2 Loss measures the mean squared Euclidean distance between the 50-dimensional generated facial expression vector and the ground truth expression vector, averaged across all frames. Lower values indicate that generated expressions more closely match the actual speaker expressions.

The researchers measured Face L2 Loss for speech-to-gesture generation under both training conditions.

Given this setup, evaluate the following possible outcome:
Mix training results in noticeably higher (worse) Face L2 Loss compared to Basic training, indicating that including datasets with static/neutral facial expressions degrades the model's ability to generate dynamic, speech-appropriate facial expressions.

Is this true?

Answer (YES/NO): NO